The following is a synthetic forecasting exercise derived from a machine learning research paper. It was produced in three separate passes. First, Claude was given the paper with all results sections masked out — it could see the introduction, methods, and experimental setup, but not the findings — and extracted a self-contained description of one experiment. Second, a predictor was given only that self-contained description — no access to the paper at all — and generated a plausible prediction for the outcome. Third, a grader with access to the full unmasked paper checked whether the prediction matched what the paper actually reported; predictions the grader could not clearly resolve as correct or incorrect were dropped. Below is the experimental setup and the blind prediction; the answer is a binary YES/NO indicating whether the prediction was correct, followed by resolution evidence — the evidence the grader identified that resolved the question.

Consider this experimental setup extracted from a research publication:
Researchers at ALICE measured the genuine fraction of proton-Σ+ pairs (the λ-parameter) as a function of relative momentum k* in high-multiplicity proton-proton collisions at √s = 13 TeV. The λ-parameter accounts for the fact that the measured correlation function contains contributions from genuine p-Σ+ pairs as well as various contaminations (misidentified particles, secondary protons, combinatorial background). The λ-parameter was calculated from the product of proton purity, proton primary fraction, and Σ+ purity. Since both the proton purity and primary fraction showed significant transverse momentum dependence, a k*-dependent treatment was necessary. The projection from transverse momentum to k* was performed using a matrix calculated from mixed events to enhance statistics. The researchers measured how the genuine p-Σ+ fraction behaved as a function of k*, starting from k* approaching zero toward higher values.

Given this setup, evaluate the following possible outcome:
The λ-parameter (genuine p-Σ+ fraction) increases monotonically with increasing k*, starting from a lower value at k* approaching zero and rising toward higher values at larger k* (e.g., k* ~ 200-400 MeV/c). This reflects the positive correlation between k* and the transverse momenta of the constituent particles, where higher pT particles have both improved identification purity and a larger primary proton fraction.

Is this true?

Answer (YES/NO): YES